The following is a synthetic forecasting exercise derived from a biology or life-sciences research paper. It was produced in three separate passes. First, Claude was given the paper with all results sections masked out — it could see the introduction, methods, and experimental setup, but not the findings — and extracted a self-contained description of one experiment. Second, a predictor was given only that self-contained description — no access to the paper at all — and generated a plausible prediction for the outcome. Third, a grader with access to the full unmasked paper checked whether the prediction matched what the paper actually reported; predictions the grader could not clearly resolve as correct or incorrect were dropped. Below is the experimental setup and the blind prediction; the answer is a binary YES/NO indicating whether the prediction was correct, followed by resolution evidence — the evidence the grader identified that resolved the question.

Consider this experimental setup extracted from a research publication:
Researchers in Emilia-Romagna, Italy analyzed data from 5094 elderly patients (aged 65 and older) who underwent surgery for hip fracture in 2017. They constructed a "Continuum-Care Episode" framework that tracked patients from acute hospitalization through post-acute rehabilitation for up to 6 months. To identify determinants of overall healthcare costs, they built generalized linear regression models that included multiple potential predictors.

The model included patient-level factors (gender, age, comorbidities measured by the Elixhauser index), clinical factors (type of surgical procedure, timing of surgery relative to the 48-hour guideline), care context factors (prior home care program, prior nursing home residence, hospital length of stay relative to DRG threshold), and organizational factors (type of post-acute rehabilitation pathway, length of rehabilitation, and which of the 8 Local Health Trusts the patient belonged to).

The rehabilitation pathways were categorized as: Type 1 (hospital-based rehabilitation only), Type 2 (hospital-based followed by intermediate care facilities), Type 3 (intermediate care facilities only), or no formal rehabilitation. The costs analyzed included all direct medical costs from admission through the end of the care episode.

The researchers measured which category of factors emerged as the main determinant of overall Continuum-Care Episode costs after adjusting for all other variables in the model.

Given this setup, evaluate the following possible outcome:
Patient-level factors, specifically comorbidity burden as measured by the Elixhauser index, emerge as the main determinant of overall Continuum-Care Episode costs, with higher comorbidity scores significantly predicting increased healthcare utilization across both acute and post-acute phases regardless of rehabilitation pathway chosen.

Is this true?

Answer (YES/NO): NO